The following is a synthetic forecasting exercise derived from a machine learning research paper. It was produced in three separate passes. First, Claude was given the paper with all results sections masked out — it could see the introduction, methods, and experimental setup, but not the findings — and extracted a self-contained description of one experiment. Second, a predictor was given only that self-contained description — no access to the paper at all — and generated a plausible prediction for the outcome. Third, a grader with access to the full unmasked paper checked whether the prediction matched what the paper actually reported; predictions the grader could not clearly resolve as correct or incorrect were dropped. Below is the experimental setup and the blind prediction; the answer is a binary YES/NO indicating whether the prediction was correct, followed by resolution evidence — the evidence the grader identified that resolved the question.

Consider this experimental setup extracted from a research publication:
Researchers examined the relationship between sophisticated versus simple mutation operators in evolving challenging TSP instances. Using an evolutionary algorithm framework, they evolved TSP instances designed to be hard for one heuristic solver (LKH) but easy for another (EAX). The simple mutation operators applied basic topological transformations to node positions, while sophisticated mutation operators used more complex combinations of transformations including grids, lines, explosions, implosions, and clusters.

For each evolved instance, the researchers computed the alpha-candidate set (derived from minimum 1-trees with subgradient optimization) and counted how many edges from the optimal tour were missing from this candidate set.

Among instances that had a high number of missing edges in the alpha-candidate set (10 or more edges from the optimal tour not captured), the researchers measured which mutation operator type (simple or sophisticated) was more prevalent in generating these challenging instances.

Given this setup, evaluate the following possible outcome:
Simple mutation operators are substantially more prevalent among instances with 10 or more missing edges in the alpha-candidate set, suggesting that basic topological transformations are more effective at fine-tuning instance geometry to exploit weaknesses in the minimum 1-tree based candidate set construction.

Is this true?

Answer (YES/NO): NO